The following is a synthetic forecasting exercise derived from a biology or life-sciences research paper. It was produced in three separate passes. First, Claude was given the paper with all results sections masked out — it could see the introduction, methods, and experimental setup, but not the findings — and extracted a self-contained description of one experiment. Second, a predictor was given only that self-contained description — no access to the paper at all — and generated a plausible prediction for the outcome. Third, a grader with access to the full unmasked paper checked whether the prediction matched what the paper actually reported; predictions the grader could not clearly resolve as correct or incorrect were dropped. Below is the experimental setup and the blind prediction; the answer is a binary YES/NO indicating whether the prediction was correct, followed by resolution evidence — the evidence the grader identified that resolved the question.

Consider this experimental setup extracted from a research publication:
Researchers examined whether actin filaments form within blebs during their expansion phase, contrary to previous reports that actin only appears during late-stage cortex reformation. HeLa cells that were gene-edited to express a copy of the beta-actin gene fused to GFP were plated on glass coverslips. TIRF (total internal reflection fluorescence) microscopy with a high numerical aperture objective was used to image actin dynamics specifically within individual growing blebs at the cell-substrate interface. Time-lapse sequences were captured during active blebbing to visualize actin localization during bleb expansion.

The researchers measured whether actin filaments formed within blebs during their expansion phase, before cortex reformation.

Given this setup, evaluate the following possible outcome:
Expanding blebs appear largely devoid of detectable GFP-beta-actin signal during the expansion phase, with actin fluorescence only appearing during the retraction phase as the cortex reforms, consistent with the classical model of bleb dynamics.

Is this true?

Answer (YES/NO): NO